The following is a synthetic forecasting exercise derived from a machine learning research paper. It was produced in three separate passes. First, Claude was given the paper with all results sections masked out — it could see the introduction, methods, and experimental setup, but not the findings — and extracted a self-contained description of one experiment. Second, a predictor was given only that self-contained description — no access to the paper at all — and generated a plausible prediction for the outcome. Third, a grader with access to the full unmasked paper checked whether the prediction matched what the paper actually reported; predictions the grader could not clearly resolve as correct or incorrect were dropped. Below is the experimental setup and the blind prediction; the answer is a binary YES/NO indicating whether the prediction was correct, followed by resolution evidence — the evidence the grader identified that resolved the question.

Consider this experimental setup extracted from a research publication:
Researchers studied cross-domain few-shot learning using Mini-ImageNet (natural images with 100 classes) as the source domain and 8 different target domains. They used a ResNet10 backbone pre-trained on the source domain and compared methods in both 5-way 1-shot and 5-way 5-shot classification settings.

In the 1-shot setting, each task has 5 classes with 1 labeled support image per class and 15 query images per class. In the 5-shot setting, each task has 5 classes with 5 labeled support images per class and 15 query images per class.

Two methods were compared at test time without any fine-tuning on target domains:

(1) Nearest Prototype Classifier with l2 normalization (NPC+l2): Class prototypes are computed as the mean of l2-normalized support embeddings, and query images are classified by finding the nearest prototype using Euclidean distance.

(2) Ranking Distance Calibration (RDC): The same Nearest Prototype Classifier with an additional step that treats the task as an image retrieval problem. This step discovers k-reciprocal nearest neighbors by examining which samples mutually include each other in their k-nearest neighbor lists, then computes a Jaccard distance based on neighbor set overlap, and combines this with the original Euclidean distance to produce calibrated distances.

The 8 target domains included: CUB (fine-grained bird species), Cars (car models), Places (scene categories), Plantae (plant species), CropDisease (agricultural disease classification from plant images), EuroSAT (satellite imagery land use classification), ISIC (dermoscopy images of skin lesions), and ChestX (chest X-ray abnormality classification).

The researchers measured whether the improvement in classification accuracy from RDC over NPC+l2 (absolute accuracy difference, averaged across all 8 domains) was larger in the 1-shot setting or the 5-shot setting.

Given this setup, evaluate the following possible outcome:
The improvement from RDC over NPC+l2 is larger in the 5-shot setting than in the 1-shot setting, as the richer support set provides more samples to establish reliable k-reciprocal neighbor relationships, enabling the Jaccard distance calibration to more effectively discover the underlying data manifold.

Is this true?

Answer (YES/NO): NO